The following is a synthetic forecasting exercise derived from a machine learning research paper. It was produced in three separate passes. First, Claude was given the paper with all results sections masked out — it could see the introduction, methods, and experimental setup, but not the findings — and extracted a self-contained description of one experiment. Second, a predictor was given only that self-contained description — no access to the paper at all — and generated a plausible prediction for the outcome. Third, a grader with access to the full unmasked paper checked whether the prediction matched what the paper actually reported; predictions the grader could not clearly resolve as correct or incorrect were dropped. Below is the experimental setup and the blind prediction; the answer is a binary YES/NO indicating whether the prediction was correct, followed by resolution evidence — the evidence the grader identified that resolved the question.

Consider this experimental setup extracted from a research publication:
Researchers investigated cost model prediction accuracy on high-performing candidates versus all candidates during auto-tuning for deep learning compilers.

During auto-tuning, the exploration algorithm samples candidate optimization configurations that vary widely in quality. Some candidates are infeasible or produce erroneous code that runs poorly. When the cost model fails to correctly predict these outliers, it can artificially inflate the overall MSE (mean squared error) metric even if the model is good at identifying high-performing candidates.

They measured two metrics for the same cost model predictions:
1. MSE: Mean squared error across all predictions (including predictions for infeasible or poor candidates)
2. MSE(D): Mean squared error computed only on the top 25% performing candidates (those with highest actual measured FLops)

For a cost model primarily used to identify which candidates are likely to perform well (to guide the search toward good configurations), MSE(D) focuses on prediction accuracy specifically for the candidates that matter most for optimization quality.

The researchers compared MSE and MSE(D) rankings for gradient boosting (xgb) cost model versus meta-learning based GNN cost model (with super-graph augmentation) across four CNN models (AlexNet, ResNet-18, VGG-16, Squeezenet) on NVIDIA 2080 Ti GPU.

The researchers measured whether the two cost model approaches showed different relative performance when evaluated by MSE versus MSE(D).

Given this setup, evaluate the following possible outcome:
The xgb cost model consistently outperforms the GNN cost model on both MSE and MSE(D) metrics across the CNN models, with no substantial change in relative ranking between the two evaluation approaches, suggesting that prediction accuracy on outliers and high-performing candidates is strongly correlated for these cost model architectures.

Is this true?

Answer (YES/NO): NO